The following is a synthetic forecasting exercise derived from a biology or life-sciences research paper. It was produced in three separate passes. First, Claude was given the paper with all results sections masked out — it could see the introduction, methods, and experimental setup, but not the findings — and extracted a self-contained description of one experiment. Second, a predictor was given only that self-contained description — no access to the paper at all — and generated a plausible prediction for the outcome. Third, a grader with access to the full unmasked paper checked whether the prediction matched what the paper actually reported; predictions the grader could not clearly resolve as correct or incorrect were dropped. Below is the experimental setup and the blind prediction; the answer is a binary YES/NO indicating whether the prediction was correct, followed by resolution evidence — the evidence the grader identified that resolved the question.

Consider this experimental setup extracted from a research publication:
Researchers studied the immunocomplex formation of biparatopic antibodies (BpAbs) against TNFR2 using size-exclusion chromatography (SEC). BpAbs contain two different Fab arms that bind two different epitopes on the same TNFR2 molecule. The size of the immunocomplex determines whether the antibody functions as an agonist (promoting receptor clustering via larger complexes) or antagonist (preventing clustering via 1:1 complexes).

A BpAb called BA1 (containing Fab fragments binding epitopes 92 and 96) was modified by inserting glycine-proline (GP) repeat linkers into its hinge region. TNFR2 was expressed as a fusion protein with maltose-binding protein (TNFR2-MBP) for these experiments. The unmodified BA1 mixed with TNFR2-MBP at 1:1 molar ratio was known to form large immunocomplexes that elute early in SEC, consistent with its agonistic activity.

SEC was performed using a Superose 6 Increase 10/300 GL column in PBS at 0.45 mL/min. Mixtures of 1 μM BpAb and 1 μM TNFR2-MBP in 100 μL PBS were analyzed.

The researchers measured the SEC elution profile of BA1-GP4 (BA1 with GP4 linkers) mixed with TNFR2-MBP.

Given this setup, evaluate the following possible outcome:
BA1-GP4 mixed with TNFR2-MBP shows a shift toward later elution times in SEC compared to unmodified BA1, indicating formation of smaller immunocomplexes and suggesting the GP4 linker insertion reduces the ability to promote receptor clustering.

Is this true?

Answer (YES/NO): YES